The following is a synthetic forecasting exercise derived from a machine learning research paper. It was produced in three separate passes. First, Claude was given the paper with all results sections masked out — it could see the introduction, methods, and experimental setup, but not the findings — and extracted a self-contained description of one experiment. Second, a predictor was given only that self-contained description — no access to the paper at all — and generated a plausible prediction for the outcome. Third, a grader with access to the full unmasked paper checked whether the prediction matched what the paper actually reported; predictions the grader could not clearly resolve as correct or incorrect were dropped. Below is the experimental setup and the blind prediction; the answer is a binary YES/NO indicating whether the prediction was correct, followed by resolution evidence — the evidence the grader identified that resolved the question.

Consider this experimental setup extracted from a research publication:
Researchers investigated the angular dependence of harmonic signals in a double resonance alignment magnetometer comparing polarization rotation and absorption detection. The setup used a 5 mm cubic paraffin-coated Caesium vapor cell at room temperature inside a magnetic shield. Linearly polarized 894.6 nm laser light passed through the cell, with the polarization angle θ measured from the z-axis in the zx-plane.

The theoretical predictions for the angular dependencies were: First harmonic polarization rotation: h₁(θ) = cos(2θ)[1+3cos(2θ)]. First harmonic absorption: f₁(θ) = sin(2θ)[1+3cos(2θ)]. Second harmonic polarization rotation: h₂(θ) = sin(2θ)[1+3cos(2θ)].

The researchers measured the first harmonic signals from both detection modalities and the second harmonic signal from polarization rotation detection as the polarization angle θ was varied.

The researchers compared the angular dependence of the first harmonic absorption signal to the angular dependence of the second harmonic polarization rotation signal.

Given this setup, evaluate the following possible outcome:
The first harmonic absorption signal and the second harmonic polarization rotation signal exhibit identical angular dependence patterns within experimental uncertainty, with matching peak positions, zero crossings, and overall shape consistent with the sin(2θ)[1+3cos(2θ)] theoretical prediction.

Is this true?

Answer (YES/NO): YES